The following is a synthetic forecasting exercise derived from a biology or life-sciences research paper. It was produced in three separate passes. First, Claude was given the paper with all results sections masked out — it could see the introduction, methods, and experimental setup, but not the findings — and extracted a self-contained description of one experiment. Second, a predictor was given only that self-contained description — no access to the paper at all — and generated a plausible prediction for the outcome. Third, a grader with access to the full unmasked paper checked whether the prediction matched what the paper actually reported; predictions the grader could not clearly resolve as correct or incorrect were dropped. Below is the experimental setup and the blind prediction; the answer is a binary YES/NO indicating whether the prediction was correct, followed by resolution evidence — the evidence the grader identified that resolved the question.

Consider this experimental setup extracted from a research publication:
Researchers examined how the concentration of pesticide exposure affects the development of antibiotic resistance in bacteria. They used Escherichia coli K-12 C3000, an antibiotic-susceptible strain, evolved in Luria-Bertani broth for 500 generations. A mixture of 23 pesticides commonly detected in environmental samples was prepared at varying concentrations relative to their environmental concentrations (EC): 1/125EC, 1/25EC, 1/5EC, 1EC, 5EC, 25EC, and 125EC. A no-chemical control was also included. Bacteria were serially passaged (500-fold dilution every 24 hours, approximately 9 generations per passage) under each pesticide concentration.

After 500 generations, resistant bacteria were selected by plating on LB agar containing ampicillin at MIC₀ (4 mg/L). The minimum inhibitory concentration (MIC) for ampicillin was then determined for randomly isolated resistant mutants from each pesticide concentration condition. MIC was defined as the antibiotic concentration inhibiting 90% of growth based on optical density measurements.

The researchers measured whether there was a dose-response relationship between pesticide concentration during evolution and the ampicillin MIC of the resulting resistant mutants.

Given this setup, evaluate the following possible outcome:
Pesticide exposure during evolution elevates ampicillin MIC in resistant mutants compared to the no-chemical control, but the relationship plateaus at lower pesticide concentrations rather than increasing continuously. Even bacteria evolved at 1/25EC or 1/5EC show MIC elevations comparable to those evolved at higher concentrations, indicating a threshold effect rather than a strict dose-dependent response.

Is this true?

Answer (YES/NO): NO